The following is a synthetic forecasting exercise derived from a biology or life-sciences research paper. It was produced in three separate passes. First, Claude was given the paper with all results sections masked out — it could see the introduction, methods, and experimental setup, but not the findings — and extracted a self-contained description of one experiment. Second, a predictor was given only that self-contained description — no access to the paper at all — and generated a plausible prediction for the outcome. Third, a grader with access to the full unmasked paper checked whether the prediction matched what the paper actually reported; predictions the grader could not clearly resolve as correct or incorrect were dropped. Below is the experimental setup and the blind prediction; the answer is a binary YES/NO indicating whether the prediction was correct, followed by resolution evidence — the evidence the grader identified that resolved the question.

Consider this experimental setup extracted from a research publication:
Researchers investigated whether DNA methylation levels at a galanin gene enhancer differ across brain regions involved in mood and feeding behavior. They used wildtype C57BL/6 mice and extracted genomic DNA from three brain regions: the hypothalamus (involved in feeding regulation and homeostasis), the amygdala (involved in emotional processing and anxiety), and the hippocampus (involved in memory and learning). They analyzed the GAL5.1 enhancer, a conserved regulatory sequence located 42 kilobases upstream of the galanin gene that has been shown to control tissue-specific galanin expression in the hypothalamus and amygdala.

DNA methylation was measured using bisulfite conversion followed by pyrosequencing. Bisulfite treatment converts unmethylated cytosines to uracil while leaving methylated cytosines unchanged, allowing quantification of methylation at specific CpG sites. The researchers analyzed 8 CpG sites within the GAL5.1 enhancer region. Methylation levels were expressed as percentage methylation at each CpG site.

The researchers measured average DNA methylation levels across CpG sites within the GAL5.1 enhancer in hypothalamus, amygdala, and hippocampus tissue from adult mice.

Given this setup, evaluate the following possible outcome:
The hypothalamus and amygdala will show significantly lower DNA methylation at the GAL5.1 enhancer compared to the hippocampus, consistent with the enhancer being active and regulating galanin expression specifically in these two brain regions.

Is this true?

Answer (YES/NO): NO